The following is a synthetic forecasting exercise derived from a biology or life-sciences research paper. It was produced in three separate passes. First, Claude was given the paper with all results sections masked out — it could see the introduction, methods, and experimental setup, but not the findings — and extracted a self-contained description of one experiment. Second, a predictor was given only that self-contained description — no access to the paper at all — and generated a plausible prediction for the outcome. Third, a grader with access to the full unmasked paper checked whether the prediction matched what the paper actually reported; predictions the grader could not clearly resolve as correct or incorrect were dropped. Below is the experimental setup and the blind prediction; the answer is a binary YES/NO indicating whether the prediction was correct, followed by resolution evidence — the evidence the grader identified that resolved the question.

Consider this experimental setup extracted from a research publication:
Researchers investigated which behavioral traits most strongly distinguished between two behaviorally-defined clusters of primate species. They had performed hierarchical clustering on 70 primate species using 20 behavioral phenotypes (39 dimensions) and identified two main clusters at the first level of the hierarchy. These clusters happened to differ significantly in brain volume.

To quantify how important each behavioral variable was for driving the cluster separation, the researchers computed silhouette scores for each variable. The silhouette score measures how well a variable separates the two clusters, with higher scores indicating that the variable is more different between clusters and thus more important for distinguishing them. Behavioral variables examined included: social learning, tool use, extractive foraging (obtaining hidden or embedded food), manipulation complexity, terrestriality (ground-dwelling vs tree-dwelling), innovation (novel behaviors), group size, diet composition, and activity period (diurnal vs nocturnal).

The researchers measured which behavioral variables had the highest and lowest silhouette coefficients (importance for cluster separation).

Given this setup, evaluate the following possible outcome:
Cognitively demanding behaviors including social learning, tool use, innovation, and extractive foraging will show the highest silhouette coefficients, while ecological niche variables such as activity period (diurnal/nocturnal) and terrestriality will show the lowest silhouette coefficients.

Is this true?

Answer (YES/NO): NO